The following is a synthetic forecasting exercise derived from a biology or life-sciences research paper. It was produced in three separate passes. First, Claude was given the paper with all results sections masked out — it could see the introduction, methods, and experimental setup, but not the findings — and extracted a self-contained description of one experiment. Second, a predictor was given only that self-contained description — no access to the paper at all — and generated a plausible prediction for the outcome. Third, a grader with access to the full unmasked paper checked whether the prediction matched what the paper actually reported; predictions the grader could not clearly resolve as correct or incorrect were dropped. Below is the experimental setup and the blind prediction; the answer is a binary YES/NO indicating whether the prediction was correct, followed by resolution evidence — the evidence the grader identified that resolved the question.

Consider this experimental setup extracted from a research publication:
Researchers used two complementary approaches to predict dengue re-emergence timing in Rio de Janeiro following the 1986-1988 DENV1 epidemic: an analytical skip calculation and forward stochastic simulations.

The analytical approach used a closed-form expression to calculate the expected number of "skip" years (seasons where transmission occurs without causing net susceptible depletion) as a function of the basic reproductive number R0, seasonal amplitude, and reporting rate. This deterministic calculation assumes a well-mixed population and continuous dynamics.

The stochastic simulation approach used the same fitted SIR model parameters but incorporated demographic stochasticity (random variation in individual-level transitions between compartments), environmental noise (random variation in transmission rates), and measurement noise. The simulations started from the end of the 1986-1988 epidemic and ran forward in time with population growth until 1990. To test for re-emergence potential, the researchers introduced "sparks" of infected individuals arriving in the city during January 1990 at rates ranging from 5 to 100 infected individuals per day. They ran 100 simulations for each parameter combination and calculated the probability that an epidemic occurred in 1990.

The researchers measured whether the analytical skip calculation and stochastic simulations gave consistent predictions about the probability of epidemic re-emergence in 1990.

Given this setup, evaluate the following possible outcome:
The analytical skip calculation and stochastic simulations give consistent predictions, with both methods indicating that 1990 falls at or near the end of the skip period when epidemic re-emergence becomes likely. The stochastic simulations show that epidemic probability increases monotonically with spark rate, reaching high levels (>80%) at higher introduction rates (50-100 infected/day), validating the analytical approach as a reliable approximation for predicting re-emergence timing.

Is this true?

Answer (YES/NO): NO